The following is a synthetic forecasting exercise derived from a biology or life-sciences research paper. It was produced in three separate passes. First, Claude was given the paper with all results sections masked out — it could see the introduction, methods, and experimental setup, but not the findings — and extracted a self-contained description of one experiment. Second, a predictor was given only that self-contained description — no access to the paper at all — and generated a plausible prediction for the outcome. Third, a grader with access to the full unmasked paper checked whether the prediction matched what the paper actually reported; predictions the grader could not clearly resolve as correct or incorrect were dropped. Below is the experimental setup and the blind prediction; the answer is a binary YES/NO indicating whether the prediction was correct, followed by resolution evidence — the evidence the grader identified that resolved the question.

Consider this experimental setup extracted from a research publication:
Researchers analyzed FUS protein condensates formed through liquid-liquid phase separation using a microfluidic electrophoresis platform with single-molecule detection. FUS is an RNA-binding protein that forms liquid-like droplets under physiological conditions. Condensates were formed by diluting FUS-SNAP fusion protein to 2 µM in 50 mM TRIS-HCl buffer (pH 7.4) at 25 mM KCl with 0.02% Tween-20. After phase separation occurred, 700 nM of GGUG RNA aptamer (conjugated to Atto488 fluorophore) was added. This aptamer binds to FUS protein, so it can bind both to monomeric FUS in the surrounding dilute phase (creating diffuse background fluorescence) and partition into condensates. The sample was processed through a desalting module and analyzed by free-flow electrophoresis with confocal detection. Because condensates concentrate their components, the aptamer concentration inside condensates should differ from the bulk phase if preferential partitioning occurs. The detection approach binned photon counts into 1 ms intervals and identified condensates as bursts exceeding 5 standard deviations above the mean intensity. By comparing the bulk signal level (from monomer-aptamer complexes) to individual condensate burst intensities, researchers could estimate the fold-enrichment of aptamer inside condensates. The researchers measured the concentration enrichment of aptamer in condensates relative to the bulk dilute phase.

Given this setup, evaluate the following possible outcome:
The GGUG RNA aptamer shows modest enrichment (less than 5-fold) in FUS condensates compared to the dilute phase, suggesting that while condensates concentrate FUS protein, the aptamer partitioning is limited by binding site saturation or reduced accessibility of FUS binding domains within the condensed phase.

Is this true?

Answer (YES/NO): YES